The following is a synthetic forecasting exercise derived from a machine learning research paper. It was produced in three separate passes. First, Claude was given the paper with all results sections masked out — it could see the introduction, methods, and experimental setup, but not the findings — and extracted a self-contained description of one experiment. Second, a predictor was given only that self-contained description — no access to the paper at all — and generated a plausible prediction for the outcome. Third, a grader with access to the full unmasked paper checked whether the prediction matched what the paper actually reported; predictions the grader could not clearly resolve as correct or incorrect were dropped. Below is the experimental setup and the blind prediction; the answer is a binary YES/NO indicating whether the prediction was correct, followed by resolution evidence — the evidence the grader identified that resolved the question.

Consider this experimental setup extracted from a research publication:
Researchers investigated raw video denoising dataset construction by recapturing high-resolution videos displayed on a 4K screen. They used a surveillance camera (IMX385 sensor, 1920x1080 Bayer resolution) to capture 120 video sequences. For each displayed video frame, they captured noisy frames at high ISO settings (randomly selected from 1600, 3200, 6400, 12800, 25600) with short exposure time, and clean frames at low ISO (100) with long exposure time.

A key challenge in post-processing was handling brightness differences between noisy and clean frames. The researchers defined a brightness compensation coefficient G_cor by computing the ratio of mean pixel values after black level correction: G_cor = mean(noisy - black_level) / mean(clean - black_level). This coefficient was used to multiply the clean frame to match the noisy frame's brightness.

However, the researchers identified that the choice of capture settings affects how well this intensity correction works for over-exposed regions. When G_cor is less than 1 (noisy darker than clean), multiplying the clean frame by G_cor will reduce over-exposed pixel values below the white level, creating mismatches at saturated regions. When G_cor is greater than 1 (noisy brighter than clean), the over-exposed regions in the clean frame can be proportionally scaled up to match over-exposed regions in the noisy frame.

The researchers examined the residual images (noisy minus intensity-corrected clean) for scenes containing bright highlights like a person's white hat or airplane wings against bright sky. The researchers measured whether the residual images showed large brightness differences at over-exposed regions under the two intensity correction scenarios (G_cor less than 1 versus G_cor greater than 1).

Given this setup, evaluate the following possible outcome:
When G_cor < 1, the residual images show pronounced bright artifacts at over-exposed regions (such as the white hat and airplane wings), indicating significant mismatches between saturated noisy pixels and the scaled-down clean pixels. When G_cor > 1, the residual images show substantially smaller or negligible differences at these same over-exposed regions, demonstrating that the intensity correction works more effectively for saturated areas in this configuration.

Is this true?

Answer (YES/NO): YES